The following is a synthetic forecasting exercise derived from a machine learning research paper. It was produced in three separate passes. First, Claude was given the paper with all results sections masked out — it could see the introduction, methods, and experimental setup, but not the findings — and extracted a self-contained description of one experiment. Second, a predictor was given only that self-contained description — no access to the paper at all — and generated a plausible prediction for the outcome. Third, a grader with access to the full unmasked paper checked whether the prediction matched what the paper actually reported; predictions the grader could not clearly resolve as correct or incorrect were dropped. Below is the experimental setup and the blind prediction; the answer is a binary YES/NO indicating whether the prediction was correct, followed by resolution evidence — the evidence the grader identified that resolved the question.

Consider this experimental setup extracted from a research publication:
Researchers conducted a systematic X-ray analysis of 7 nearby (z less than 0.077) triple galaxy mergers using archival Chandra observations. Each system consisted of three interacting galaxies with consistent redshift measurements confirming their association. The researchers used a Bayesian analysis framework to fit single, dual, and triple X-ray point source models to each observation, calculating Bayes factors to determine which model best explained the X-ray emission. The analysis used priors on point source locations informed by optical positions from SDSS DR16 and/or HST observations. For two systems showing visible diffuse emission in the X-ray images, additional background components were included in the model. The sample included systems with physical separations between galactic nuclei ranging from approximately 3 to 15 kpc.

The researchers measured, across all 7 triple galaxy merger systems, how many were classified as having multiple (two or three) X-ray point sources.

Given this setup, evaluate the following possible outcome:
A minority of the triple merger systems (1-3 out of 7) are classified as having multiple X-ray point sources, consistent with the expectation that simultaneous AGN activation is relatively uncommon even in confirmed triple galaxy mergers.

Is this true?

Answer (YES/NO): NO